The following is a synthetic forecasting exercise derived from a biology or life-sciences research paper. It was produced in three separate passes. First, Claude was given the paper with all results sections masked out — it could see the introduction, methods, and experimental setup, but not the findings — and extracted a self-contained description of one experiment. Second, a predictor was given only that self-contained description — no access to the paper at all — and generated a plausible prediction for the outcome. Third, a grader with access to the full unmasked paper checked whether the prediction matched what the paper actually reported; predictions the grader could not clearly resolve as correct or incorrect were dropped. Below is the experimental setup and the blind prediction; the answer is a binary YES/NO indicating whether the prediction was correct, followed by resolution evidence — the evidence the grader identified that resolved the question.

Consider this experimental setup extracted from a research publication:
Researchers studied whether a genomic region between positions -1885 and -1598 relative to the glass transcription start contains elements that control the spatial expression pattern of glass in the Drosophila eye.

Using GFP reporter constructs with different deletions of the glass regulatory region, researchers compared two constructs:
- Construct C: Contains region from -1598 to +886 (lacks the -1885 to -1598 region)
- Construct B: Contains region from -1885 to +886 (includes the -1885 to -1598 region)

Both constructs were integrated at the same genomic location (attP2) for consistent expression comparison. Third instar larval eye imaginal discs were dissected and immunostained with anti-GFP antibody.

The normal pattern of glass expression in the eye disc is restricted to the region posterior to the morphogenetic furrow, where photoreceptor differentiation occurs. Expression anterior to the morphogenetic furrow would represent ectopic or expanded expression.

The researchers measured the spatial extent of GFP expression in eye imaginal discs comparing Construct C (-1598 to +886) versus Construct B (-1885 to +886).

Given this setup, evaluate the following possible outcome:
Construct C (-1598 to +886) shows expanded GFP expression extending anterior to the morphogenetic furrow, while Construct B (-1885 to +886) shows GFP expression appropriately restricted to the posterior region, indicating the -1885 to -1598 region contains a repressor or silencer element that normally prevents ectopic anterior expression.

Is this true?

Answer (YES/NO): NO